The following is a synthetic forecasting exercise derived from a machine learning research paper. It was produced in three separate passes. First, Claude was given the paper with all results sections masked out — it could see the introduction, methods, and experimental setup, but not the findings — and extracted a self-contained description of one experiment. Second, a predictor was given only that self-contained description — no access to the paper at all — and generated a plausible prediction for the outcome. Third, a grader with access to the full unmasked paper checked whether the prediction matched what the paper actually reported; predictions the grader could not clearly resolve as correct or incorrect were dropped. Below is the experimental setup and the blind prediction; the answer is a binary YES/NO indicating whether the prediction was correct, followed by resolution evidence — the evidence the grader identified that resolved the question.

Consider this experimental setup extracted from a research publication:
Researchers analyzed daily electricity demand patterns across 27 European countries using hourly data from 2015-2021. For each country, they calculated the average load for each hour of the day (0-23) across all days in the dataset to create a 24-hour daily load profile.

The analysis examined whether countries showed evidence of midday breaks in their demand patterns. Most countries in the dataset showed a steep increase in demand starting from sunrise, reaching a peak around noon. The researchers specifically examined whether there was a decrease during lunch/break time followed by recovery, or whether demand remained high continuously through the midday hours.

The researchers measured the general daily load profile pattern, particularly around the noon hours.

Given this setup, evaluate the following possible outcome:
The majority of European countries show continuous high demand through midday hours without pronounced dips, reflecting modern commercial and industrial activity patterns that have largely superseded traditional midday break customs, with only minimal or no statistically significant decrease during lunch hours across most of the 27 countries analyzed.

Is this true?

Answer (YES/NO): NO